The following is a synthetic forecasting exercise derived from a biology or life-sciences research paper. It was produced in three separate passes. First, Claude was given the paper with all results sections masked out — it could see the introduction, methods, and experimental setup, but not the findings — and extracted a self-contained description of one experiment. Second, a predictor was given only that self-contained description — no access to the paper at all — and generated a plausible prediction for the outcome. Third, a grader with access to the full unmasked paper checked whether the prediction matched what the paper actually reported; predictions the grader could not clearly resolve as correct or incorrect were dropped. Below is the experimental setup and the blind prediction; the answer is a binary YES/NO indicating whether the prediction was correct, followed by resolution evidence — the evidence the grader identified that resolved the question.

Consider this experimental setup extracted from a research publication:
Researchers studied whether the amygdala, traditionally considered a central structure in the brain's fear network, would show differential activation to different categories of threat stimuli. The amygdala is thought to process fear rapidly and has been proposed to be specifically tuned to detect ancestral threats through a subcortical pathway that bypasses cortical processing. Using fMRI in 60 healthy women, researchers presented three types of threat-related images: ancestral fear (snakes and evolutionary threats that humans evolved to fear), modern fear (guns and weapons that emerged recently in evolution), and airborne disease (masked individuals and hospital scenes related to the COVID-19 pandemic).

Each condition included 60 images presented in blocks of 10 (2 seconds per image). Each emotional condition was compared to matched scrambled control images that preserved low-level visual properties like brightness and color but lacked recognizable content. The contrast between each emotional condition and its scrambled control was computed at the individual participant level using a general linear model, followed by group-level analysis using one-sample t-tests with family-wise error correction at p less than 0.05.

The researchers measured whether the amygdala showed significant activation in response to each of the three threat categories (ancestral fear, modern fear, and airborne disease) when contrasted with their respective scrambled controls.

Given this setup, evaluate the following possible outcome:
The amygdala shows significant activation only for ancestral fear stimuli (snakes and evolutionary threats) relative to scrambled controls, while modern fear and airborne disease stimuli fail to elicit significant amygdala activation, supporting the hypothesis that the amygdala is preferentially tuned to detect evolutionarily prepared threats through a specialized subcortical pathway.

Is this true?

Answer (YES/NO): NO